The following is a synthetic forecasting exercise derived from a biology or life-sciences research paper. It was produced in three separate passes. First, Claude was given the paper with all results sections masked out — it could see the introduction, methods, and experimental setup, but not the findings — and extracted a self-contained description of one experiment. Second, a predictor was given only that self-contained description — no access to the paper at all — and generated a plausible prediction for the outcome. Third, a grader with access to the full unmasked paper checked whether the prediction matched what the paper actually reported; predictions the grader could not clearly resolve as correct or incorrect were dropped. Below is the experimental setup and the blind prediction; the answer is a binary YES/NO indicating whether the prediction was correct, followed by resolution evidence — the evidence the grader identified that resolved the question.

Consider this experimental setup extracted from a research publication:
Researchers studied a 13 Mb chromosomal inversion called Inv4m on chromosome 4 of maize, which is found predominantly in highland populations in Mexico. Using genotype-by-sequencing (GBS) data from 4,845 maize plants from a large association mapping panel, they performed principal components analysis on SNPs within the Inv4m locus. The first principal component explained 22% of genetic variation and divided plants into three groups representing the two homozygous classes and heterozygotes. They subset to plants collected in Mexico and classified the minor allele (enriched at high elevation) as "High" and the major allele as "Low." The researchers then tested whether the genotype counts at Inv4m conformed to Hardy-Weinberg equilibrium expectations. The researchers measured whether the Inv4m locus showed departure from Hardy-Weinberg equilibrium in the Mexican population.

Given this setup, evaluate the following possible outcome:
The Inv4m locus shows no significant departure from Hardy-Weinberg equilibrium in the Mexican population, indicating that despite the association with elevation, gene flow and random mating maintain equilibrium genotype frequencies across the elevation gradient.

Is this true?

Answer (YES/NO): NO